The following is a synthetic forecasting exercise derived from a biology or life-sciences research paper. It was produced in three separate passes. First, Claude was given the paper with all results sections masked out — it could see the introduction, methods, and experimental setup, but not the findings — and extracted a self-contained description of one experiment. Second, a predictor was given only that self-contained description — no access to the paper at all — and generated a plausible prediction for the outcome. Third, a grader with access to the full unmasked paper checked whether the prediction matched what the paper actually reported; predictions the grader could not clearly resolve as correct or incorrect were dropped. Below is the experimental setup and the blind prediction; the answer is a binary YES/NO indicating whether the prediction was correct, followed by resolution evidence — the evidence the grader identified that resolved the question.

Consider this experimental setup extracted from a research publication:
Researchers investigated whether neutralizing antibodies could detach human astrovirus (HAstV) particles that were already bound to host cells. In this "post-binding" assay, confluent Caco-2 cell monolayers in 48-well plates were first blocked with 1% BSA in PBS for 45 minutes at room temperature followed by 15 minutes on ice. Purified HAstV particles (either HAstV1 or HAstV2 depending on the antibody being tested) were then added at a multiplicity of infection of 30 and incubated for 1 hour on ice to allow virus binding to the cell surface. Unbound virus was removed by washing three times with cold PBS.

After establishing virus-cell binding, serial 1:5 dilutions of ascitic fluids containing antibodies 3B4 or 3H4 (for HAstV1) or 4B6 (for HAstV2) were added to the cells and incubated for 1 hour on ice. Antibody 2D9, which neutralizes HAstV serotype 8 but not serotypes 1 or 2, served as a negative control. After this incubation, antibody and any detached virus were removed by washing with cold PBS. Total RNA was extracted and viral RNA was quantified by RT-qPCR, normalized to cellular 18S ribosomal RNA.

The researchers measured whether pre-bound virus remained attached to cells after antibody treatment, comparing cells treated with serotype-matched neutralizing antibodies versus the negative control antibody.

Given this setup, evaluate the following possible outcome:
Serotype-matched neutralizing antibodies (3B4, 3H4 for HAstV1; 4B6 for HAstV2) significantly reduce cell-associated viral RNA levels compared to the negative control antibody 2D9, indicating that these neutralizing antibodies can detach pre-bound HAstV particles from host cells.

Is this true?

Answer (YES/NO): NO